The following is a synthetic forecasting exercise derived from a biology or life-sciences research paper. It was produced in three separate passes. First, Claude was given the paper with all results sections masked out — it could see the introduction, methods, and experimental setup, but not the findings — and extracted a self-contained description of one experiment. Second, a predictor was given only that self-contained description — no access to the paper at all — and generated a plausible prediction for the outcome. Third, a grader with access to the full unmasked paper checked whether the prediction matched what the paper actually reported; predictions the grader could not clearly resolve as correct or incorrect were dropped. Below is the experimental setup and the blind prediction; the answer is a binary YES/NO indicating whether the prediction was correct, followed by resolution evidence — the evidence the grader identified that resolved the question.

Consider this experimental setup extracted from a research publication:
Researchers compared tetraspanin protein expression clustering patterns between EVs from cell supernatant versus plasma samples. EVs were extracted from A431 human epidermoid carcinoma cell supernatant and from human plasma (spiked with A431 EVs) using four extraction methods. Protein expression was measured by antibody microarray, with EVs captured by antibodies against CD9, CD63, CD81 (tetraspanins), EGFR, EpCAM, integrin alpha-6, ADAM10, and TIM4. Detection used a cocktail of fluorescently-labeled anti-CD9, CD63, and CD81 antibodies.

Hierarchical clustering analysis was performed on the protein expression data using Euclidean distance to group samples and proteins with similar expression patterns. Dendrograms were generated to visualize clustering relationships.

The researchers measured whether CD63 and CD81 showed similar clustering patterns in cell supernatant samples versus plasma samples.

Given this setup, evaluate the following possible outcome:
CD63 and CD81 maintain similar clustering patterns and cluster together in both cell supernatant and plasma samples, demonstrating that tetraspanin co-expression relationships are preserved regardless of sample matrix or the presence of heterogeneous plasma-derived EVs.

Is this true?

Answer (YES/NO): NO